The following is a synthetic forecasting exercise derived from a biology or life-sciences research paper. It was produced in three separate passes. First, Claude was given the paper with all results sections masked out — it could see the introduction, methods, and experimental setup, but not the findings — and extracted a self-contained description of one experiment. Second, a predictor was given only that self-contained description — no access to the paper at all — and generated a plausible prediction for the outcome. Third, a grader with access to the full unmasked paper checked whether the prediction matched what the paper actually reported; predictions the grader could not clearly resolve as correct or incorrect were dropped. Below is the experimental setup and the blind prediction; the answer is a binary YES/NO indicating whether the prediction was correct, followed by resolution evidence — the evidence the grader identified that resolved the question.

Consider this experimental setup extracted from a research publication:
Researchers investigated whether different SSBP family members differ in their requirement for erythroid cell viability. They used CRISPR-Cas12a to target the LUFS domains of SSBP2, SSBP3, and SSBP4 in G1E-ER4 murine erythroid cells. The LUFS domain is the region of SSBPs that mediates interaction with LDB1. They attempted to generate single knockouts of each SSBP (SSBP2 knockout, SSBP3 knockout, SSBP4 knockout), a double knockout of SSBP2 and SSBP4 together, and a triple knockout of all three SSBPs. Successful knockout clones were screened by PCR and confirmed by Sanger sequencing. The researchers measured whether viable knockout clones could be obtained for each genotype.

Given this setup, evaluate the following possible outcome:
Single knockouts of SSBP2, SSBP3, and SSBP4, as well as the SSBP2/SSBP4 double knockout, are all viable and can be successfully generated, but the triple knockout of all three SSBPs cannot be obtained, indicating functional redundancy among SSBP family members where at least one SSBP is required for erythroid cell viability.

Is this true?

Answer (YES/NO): NO